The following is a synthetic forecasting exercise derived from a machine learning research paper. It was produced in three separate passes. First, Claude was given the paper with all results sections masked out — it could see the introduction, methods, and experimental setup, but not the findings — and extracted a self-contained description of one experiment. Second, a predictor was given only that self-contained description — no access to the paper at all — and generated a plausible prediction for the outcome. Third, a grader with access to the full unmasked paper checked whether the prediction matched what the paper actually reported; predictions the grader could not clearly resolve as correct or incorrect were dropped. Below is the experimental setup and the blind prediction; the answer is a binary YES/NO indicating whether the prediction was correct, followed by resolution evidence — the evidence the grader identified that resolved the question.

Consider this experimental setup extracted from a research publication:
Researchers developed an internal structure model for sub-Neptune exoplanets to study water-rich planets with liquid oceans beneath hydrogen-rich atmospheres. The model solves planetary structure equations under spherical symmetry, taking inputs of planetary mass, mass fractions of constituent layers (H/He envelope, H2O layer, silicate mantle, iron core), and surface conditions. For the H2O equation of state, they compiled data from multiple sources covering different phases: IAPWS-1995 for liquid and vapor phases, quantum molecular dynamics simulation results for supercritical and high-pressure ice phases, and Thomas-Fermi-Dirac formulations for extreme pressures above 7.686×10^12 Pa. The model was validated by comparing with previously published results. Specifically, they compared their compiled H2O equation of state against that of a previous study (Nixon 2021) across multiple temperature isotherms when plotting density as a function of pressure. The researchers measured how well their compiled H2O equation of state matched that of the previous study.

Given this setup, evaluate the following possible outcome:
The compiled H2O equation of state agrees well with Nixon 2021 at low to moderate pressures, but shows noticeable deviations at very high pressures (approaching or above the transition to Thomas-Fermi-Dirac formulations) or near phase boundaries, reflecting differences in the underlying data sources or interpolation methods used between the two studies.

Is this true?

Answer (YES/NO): NO